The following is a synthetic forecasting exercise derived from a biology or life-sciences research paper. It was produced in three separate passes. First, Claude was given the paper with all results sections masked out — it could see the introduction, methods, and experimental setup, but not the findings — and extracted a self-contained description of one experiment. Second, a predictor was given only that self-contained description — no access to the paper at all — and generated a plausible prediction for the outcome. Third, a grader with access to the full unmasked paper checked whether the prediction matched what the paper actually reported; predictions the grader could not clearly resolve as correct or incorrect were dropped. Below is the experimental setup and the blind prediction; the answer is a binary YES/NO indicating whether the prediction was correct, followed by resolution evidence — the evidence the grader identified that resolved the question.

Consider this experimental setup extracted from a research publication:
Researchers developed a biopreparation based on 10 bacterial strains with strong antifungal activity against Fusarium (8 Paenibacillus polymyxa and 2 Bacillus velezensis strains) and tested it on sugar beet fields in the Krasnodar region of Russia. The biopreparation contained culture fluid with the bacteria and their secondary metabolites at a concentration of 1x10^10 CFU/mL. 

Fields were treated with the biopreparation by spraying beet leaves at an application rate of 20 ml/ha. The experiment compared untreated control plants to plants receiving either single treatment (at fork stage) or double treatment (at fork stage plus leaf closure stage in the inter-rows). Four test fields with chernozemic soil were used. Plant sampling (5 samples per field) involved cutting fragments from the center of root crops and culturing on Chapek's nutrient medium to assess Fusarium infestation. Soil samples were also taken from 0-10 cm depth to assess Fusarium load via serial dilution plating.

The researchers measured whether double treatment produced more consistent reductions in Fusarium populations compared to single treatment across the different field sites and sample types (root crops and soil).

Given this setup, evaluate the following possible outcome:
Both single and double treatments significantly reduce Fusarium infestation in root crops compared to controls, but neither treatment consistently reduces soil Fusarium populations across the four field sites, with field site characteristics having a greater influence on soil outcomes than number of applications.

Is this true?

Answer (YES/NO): NO